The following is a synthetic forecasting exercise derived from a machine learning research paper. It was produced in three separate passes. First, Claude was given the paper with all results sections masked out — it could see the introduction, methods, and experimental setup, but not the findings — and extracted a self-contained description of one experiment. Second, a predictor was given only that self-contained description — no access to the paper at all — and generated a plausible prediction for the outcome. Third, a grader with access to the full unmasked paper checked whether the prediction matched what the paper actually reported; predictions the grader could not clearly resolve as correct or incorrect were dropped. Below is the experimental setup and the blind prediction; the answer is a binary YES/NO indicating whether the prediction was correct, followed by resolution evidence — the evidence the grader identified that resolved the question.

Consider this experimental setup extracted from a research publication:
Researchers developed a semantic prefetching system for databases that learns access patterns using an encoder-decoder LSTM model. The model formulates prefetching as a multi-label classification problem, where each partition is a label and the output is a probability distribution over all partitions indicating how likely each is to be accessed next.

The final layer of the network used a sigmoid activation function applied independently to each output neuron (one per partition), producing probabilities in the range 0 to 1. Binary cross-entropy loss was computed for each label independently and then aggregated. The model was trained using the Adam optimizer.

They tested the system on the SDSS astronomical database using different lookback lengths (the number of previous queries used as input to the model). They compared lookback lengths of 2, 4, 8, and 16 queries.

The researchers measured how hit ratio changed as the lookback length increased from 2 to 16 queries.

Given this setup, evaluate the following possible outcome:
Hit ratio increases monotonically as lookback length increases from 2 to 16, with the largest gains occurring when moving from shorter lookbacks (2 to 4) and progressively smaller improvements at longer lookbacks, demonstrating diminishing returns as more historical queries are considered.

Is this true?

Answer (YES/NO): NO